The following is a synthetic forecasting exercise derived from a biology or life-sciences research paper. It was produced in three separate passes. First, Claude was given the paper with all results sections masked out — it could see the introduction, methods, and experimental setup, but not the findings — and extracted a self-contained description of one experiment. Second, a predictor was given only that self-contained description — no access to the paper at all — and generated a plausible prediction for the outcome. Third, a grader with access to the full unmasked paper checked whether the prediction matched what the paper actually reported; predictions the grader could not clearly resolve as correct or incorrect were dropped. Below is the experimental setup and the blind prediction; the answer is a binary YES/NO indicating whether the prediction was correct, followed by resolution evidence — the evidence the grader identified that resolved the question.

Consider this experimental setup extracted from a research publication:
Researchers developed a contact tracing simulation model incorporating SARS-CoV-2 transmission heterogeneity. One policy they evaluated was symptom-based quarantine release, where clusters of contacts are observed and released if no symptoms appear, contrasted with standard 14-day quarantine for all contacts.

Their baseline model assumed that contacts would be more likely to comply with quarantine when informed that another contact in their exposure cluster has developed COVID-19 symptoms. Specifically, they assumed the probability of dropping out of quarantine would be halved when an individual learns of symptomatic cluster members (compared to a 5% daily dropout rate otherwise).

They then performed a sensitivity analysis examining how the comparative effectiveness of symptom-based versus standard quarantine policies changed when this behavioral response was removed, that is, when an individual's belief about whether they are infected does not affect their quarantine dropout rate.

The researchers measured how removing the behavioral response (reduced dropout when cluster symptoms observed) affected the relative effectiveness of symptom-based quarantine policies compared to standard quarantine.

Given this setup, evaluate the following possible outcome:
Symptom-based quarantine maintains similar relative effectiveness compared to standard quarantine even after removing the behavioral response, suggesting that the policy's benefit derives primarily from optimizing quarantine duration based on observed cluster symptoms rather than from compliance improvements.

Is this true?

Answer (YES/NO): NO